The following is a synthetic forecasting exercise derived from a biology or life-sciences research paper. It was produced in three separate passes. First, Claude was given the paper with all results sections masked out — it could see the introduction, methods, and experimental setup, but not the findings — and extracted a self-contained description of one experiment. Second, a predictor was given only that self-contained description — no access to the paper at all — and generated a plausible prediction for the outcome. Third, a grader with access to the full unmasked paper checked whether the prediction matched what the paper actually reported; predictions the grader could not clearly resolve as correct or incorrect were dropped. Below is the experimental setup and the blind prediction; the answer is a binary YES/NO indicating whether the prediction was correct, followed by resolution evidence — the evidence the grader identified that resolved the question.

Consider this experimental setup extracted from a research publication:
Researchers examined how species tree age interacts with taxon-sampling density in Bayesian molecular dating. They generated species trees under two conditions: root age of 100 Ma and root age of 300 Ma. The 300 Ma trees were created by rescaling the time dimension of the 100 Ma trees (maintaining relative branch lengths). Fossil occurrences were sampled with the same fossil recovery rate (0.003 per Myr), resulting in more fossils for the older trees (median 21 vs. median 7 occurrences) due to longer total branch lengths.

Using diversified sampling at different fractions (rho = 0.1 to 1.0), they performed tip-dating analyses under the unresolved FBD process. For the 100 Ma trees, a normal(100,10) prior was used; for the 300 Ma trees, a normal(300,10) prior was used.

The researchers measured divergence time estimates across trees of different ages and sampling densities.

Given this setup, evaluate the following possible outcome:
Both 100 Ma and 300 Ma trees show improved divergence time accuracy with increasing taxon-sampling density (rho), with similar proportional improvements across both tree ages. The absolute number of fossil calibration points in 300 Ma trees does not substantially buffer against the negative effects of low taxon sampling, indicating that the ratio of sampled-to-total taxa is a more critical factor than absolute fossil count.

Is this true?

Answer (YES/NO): NO